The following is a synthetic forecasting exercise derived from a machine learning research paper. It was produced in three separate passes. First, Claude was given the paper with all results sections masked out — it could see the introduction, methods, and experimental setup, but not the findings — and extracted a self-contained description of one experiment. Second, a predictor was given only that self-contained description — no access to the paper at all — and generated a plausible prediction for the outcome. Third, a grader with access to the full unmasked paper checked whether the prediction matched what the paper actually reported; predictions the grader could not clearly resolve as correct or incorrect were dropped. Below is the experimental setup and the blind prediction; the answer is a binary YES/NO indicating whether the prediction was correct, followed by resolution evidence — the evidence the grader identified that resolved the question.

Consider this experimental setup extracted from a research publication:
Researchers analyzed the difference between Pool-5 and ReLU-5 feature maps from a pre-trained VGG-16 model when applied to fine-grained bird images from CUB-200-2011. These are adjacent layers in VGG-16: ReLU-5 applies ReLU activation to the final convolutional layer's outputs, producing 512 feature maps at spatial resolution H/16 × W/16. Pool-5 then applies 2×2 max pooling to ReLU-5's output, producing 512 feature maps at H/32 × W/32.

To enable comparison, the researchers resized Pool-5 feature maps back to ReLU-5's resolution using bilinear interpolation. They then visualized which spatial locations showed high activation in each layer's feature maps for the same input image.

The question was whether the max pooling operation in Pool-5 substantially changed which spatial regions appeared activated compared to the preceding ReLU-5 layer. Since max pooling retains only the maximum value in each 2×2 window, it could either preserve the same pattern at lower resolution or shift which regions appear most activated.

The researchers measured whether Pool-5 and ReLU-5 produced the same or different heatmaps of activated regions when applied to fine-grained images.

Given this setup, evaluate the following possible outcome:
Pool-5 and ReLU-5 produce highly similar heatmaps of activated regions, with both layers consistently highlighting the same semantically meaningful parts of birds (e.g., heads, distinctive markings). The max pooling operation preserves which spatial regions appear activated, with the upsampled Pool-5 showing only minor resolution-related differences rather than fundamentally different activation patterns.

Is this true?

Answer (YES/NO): NO